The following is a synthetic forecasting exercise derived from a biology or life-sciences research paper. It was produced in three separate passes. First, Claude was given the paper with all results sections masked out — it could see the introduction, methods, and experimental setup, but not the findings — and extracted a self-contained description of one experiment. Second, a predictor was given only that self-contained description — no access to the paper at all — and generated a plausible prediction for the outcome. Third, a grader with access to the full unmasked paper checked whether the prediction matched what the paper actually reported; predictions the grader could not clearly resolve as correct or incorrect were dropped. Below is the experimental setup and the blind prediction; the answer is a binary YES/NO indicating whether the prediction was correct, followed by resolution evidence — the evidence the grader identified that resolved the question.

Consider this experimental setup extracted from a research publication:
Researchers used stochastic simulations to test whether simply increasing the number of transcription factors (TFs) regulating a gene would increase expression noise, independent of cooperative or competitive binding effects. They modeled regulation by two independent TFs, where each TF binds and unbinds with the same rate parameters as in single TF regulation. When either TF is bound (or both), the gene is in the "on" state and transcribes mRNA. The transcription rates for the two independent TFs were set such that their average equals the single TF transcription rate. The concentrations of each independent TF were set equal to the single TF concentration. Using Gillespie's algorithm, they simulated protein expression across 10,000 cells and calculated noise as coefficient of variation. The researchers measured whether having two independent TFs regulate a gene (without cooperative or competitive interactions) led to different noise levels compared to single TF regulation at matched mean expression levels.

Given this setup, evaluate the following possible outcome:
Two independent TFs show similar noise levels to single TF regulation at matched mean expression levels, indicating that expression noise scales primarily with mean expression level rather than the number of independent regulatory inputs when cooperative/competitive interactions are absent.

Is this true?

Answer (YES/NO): NO